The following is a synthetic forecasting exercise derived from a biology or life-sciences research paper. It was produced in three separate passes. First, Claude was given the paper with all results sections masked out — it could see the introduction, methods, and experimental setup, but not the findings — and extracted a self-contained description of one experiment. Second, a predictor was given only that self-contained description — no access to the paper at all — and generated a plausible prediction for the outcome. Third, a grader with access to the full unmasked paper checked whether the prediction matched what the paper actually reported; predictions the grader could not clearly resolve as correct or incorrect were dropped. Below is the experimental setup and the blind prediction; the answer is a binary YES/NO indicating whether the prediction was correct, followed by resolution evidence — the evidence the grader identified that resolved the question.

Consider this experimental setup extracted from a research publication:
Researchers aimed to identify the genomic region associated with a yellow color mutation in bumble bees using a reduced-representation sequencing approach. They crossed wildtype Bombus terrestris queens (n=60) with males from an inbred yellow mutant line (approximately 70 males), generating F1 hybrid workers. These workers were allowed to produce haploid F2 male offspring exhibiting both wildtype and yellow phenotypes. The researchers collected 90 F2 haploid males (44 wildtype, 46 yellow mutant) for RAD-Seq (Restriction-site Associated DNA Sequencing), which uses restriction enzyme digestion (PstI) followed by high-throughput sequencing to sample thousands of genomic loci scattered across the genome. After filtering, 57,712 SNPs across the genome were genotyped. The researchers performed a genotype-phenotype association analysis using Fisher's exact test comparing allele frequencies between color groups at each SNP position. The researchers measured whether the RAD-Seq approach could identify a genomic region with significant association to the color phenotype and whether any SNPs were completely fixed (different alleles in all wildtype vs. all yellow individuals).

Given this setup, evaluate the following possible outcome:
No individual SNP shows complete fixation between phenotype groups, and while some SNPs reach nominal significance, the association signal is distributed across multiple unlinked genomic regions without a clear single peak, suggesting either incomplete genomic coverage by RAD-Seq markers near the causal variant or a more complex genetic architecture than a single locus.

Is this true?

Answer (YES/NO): NO